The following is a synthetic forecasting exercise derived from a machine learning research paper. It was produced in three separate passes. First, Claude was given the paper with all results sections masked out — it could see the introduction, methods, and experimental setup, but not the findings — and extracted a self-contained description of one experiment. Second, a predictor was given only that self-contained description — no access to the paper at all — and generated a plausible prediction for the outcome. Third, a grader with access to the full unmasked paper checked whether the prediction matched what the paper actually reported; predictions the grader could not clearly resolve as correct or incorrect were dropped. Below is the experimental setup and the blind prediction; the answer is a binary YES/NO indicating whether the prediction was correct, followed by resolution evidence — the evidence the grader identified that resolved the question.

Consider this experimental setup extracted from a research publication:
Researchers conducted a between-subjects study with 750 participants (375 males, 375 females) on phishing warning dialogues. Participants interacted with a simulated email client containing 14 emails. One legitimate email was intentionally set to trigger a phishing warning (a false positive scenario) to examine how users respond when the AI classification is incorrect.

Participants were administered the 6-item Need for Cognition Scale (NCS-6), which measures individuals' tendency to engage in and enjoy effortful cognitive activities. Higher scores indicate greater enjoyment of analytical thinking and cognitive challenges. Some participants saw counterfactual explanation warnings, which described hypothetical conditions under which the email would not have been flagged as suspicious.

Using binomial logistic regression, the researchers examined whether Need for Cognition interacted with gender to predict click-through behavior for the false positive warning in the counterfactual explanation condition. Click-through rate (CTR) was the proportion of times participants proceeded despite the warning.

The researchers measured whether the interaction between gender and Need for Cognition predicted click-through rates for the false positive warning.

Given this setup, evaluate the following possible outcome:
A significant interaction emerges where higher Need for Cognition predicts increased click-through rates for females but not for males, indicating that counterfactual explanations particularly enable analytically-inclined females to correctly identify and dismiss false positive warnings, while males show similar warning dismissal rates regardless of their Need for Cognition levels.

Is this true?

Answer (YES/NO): NO